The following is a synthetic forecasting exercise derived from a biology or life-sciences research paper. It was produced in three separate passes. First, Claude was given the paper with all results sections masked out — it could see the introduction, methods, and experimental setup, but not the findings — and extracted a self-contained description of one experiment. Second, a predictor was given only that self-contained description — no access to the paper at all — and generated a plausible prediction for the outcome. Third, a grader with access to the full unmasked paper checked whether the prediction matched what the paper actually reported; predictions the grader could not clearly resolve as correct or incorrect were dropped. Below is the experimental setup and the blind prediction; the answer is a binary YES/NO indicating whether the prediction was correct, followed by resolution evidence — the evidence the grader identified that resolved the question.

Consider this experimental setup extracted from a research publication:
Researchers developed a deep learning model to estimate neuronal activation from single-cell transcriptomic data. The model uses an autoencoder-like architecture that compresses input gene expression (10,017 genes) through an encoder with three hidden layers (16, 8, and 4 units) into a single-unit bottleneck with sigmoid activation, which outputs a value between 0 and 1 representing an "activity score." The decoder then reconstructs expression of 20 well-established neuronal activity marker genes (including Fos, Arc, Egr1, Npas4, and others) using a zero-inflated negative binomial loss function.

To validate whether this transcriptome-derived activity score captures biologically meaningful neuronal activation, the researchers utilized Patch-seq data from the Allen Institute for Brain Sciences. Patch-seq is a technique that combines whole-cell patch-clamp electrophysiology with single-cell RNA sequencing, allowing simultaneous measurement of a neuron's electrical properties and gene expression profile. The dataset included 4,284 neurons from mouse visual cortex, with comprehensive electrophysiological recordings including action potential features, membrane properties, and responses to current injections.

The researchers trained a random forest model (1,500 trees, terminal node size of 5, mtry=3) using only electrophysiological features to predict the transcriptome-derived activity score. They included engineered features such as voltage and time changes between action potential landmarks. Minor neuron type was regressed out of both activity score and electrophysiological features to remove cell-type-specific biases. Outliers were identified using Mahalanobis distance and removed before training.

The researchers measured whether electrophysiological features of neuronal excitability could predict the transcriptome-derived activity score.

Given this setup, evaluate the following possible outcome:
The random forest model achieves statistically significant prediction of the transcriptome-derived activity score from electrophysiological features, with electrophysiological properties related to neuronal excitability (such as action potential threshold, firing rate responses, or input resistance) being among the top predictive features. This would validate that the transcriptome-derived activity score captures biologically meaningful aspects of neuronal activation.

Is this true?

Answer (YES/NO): YES